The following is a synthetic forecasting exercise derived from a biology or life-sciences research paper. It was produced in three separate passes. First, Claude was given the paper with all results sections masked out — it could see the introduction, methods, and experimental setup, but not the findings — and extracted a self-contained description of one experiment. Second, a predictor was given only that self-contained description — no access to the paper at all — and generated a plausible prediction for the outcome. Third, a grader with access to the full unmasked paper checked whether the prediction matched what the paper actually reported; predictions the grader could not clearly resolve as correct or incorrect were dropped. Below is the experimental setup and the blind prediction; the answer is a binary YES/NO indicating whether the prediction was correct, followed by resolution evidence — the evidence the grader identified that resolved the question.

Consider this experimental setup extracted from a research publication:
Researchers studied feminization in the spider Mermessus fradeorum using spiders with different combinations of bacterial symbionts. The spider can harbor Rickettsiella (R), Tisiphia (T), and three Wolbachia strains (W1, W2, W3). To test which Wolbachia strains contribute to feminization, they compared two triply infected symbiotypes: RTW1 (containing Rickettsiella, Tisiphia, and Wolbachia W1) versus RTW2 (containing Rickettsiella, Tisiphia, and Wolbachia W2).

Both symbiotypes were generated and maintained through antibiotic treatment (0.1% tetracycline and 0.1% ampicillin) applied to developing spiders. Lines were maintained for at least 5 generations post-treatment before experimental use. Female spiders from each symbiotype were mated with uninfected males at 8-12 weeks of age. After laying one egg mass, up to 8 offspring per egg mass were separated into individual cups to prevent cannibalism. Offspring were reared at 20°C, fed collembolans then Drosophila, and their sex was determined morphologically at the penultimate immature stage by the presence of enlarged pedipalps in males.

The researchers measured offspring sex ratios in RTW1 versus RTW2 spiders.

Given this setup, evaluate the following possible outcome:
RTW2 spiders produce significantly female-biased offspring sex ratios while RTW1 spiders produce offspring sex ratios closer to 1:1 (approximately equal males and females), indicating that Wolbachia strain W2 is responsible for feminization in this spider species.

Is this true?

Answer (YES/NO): NO